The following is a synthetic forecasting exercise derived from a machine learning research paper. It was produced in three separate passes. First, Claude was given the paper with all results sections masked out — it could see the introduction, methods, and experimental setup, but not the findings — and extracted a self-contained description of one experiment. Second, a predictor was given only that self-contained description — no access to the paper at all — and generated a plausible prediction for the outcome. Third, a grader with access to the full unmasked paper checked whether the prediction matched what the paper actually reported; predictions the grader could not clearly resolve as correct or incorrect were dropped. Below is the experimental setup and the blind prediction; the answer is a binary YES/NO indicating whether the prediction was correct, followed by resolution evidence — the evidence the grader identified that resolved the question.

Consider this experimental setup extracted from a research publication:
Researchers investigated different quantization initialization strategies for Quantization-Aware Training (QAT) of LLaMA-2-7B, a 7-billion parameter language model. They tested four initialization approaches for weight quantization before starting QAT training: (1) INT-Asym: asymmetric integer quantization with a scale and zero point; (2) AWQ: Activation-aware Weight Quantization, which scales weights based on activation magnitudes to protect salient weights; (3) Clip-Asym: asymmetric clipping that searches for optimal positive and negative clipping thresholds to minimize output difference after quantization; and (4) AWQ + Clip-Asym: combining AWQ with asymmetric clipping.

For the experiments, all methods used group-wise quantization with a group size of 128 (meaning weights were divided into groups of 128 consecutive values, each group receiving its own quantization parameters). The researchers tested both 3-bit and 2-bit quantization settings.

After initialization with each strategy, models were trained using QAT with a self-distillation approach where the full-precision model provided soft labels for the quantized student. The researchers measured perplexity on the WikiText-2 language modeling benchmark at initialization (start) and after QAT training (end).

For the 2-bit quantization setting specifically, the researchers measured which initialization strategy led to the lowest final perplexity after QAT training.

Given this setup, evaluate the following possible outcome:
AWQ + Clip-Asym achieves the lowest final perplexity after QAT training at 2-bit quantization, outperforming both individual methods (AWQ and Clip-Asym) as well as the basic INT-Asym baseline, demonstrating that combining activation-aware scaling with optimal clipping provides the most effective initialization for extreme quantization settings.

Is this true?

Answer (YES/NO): NO